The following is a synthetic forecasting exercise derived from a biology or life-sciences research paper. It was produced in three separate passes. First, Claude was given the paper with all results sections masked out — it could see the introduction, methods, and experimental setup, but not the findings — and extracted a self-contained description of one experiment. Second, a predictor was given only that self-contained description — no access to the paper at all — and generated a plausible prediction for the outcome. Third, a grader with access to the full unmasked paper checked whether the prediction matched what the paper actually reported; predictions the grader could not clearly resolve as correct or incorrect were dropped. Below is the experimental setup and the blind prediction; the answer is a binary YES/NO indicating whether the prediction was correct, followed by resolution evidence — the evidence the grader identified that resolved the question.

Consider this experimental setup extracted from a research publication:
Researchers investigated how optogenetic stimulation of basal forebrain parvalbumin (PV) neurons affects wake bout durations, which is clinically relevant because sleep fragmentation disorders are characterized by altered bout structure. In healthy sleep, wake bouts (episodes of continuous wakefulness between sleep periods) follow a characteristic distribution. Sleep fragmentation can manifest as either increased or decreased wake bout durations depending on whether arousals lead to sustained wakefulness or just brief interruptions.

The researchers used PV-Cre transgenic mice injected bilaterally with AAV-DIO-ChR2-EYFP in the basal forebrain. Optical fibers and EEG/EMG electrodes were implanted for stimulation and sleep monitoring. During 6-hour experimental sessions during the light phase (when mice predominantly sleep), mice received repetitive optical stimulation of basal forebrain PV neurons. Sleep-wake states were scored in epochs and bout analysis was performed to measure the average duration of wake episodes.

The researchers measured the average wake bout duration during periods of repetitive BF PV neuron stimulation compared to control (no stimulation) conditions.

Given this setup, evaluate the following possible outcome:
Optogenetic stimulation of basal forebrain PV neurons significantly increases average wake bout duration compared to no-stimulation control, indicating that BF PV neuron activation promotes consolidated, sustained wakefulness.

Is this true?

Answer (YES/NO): YES